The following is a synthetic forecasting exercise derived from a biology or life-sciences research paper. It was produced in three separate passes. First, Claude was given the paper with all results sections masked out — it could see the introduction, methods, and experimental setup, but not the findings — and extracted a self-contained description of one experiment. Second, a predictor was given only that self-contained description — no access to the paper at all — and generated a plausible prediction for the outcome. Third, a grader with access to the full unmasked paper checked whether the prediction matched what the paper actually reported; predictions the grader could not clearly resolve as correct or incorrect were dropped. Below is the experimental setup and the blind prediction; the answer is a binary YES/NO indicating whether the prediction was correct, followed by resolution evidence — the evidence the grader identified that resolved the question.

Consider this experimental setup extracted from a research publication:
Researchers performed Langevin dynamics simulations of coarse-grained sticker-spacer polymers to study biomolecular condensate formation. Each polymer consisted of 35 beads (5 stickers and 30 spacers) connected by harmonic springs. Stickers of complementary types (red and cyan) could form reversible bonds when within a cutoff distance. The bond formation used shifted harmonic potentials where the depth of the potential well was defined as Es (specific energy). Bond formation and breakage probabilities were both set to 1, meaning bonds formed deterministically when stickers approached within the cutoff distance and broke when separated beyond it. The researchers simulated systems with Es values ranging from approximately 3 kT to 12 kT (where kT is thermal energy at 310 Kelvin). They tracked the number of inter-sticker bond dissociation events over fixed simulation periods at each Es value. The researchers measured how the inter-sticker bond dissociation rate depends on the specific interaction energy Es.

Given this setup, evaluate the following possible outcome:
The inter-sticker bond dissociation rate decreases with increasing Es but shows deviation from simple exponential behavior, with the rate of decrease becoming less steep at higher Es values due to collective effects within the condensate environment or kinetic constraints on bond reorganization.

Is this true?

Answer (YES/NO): NO